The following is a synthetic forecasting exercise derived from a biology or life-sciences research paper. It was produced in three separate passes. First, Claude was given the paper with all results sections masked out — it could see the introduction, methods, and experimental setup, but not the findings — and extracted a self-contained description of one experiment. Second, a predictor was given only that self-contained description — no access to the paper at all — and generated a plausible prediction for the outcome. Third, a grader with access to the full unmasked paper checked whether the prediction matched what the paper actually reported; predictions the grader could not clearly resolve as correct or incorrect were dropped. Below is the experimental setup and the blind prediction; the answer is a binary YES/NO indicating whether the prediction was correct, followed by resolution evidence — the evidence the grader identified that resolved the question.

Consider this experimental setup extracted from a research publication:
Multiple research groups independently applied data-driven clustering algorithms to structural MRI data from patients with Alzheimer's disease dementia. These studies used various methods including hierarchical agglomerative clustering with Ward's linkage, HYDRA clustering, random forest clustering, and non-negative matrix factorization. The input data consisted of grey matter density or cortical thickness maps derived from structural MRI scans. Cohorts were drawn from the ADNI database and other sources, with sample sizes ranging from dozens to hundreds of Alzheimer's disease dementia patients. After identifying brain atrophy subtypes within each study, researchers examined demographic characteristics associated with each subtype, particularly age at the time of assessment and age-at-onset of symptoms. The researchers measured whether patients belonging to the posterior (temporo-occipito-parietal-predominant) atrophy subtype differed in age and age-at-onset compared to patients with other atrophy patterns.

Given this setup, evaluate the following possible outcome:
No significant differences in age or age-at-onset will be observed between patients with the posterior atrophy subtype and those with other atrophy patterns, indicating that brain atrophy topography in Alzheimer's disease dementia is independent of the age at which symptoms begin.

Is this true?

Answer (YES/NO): NO